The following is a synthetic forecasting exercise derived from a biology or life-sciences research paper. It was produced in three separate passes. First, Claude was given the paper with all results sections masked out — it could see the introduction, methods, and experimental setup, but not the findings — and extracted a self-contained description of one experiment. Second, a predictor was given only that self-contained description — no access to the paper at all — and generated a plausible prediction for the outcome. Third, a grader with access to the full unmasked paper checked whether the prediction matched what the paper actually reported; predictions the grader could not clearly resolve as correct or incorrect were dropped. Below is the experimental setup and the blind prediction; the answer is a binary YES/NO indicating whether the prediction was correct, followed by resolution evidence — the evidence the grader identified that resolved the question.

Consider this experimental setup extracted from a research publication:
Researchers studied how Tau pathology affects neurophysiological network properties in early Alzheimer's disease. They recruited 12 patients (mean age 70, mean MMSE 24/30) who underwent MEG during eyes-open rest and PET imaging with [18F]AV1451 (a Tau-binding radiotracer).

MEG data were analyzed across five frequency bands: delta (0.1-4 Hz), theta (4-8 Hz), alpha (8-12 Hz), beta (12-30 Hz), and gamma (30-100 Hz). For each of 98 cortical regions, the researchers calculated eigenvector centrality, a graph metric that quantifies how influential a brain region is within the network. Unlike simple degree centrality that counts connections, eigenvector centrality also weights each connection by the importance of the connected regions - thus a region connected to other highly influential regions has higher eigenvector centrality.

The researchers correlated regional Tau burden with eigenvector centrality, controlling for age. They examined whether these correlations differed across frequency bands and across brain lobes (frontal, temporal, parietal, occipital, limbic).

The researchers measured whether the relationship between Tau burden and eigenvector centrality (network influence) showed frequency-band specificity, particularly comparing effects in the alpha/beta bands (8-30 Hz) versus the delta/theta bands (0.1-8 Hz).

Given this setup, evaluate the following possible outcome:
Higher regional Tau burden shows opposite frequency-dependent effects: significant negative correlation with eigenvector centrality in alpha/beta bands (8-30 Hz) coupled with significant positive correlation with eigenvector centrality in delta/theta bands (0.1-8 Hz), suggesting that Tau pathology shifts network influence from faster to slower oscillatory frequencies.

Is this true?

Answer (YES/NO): NO